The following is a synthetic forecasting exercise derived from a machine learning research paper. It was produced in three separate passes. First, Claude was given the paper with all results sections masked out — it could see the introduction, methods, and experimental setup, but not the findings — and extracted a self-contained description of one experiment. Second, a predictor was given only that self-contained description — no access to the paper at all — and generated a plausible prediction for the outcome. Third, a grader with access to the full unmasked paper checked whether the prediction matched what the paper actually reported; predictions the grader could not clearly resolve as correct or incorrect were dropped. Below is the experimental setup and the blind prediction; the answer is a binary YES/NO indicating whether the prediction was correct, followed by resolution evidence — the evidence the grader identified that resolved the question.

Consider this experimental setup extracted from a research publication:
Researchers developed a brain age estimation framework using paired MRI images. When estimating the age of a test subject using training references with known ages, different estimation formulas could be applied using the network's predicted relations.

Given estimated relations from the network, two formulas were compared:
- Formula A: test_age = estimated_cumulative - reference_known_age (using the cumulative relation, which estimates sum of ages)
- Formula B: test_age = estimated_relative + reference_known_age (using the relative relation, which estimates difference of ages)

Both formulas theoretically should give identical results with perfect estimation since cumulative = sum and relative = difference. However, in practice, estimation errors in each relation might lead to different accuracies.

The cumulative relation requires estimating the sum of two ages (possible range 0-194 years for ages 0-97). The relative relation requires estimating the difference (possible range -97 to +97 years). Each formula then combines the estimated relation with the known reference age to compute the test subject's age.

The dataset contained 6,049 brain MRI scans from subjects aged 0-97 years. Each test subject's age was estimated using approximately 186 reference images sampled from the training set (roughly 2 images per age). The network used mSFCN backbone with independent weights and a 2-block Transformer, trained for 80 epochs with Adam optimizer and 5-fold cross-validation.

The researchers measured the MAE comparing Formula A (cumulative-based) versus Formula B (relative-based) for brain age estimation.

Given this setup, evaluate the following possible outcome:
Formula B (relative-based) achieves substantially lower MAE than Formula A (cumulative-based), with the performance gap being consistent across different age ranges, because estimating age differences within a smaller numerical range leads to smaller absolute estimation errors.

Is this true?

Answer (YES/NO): NO